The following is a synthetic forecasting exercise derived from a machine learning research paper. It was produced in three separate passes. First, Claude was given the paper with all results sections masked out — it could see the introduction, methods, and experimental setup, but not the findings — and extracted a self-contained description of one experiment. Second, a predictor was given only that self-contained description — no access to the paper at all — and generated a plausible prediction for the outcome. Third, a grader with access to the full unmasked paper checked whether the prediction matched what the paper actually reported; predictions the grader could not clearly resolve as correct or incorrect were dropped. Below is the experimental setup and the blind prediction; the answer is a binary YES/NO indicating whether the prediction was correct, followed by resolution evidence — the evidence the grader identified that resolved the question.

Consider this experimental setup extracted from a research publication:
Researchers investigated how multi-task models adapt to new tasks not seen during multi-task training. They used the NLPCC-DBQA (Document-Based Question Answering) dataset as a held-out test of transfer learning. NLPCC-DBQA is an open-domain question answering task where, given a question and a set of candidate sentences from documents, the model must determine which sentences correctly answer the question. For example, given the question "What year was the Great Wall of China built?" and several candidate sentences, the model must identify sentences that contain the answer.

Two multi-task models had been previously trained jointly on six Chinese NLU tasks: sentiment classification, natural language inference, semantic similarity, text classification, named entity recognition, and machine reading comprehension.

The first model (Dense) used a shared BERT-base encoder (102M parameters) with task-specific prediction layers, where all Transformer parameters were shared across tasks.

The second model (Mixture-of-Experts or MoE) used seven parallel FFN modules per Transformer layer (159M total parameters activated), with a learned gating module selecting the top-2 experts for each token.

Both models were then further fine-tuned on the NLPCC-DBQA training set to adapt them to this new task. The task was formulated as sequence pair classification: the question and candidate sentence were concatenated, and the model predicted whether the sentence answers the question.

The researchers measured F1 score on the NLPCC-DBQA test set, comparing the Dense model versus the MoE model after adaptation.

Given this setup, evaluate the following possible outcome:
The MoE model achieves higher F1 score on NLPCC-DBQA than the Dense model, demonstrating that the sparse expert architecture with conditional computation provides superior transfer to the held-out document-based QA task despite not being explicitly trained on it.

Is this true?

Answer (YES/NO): YES